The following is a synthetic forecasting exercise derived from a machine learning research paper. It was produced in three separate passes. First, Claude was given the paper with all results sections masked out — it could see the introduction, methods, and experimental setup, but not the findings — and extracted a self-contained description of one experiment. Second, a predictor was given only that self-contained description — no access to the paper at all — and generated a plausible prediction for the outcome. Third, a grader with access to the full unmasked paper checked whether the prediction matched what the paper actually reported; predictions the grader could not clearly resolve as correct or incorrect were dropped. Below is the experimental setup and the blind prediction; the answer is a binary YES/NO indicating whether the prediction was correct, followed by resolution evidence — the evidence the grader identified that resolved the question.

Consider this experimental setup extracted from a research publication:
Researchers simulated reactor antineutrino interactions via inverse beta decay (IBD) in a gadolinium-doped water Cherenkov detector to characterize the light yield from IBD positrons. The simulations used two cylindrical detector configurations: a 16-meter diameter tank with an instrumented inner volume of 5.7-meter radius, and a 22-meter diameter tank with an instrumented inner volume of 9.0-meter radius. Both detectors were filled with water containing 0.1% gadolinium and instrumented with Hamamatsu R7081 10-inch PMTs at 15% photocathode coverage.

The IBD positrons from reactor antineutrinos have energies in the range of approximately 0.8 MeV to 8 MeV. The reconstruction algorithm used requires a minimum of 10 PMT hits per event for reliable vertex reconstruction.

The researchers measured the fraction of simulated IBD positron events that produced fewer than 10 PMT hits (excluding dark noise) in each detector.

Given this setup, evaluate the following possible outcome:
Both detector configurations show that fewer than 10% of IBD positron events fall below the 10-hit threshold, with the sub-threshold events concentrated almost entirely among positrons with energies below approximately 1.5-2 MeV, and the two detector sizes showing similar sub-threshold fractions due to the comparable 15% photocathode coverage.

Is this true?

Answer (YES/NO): NO